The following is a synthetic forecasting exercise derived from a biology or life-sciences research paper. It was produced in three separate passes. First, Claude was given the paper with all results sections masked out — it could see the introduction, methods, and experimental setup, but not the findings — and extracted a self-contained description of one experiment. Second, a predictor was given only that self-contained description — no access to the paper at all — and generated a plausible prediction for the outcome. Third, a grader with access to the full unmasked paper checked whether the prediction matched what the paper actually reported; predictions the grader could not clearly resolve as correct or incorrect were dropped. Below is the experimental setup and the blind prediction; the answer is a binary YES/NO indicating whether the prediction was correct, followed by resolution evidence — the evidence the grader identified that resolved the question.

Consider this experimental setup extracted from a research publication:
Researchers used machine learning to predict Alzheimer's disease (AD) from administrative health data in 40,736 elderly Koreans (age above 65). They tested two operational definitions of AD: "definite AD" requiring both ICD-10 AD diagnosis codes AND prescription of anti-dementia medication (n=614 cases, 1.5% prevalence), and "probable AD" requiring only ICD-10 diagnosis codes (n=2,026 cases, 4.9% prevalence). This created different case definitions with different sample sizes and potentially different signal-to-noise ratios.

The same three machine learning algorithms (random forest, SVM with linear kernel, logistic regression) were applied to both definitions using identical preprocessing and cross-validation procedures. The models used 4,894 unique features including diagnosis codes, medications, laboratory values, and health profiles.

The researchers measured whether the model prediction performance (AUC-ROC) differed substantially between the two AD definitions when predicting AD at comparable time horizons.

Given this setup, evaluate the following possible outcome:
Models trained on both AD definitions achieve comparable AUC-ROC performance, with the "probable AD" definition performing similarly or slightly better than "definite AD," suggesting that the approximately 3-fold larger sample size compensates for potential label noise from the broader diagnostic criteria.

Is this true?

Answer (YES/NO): NO